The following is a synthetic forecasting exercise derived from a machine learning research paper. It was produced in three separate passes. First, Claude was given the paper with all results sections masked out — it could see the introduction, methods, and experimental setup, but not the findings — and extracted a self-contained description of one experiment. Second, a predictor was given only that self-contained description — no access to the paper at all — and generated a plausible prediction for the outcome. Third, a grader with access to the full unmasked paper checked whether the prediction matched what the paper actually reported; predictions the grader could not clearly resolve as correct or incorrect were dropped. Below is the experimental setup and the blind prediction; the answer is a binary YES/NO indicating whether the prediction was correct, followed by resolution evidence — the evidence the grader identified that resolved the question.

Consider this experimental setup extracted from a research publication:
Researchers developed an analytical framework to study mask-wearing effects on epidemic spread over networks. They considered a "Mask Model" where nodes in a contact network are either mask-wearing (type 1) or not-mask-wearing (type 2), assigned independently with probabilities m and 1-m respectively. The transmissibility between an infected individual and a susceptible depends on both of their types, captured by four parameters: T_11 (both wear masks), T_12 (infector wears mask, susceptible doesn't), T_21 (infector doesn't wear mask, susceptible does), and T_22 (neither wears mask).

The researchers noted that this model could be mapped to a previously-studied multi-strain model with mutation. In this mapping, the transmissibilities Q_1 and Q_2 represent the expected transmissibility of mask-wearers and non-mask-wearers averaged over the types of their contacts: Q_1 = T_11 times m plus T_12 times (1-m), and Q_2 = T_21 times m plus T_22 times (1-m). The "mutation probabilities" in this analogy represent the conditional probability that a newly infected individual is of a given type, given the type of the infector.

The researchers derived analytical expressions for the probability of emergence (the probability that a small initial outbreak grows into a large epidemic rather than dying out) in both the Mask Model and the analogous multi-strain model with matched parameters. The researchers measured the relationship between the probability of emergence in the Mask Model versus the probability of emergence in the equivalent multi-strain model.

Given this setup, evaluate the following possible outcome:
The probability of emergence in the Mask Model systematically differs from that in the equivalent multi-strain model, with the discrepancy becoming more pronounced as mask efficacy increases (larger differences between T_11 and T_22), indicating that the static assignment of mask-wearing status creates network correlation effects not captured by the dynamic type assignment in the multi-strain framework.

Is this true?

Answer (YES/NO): NO